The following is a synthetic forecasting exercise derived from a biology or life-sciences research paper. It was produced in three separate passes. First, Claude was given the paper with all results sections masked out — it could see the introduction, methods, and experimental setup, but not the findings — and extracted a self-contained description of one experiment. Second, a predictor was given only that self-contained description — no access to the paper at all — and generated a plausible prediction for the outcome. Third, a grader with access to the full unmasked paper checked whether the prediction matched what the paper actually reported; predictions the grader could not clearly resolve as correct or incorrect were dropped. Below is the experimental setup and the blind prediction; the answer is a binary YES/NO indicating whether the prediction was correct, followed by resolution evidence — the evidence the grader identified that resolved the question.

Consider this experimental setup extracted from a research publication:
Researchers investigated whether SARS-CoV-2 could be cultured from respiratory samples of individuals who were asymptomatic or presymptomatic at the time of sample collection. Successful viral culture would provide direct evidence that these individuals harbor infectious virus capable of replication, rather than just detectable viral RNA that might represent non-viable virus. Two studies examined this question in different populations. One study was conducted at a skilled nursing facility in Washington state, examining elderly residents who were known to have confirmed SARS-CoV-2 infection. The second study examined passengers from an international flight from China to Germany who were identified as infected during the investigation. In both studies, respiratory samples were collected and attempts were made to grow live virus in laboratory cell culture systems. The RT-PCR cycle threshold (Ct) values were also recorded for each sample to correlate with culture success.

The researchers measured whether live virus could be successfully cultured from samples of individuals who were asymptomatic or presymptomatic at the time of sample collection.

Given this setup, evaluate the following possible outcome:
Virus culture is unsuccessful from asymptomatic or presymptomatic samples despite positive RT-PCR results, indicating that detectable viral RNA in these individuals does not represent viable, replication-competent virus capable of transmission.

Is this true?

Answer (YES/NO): NO